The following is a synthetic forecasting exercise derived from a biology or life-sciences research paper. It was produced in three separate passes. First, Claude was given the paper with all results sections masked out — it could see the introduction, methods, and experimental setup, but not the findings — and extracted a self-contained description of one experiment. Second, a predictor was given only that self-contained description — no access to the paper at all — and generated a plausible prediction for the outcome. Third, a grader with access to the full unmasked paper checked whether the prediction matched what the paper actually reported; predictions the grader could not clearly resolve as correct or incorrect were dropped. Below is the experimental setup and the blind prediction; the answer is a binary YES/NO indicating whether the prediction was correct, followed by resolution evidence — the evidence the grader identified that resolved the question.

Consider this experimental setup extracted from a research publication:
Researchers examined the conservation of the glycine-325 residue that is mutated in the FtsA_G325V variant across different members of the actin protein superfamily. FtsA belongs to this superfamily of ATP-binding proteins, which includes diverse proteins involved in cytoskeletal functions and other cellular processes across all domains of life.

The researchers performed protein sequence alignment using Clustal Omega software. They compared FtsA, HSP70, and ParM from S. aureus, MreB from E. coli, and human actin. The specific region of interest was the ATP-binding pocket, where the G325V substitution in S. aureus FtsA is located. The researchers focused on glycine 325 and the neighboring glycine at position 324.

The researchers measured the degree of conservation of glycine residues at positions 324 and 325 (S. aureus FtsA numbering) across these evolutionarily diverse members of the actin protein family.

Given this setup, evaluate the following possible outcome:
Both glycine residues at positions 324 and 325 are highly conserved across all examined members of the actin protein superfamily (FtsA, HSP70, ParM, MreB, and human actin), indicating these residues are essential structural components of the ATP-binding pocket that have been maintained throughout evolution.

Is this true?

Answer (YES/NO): YES